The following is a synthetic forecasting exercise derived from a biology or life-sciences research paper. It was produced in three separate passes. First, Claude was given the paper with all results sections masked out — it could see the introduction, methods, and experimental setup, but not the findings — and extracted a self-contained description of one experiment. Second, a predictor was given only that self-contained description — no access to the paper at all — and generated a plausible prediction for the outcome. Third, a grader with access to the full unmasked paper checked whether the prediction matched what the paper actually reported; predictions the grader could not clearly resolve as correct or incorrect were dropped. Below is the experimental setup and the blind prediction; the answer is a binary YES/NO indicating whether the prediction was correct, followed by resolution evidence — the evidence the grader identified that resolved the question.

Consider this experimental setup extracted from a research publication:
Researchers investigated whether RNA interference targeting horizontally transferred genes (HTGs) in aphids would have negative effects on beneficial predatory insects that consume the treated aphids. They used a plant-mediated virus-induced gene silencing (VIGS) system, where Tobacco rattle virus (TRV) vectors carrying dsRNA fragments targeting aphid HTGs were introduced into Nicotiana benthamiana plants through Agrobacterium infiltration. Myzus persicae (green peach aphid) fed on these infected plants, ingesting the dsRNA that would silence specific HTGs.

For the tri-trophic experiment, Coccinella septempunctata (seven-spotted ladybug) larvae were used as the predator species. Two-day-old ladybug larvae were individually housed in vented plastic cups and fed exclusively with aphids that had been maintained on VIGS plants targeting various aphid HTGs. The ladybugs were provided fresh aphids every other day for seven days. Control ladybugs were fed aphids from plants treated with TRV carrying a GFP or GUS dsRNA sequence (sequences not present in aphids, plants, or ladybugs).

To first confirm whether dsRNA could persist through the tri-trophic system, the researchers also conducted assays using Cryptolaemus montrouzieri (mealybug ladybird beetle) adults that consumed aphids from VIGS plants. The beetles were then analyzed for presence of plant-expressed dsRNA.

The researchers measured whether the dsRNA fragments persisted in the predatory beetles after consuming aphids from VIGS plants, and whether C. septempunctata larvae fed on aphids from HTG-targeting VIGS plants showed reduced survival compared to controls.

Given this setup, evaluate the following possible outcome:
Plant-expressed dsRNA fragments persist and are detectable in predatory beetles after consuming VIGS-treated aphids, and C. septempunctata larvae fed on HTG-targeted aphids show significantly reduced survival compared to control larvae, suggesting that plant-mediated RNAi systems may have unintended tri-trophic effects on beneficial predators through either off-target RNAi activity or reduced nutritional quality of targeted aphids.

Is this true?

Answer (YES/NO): NO